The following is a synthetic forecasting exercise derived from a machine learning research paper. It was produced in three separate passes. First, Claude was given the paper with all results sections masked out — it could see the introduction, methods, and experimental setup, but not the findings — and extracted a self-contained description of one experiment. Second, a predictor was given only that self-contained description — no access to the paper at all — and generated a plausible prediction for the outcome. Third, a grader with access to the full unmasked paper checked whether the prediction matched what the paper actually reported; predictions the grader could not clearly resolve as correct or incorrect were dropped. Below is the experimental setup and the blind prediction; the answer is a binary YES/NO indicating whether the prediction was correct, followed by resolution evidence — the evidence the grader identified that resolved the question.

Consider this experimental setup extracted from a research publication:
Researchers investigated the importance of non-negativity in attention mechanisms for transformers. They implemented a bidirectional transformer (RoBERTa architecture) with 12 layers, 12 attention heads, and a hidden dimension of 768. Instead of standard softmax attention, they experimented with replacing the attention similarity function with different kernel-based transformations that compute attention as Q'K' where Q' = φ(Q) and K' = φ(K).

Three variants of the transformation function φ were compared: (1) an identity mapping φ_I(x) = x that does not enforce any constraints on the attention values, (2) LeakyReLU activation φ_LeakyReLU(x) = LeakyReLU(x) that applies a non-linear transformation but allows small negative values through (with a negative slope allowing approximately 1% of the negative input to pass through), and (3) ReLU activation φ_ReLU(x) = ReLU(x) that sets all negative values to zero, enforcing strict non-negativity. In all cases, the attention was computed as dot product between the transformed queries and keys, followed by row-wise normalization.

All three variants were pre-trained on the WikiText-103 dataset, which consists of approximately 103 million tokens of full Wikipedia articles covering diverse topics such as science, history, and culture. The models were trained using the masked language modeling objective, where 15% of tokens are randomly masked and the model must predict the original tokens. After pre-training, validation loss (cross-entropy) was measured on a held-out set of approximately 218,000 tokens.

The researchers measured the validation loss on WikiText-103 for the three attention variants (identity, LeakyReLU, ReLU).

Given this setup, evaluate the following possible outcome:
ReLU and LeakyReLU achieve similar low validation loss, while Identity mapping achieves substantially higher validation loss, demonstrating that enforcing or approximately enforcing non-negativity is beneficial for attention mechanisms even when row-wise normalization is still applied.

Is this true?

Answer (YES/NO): NO